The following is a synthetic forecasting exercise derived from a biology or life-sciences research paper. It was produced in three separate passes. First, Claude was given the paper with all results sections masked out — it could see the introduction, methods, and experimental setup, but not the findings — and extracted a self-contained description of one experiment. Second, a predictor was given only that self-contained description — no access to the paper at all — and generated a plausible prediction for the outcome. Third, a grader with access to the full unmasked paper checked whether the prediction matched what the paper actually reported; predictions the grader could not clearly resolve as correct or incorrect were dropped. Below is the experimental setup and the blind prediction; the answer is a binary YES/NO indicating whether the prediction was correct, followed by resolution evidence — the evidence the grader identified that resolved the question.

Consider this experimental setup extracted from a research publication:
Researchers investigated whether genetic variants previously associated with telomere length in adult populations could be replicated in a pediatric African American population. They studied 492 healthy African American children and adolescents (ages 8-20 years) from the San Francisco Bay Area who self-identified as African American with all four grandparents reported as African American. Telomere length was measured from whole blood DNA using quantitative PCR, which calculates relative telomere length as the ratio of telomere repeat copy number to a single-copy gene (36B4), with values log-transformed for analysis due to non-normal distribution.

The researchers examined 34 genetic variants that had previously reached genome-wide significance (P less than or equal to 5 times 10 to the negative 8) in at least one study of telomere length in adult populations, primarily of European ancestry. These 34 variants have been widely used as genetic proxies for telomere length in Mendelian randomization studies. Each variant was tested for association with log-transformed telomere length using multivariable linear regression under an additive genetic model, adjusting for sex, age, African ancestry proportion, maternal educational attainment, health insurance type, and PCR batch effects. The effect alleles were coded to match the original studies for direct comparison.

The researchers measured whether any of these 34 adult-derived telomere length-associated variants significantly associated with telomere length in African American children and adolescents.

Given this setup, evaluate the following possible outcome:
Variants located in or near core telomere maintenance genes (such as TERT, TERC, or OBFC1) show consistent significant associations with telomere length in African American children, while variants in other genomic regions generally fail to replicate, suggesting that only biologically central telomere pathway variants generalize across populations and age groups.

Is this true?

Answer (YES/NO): NO